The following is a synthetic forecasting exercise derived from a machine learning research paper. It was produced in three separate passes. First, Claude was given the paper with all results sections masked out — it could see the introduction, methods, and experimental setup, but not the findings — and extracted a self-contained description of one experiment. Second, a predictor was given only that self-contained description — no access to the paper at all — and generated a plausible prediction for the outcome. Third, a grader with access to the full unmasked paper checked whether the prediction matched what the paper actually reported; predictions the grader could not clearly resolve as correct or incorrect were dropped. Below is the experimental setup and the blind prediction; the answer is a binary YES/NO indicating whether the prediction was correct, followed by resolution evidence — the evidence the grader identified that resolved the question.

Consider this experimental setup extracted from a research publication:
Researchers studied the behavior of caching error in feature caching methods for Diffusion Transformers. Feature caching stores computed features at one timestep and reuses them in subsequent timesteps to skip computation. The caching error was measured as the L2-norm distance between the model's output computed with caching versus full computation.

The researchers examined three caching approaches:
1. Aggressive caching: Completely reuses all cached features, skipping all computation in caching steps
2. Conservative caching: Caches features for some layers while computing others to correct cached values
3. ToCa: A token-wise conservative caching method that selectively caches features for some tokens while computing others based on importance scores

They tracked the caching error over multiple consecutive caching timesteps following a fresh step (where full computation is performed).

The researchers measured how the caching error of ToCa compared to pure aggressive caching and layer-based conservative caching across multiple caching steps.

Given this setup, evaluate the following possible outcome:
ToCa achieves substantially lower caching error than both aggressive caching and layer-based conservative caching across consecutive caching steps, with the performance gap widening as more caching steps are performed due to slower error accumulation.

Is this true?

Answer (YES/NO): NO